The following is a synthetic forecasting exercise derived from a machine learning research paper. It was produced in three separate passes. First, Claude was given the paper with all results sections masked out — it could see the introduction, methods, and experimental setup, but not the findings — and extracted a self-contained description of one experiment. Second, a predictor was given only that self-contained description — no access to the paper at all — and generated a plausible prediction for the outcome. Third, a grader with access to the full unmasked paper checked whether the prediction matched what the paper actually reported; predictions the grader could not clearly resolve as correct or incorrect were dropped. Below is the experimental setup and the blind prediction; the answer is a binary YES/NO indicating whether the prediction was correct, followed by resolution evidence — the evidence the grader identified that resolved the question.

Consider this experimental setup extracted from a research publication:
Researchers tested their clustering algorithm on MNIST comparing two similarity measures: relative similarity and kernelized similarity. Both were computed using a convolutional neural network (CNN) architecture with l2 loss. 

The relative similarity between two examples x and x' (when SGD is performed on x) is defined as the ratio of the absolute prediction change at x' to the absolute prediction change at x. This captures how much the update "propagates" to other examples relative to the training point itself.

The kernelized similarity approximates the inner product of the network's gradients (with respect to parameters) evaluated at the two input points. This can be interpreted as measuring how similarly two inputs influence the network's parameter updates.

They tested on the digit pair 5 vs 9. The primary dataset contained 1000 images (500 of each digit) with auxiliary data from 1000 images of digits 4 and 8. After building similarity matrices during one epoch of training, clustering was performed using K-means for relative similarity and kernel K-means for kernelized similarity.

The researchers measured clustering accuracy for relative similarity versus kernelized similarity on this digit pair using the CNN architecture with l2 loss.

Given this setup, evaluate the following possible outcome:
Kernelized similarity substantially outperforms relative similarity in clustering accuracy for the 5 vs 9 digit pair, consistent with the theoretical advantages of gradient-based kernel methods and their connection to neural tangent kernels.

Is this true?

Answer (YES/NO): YES